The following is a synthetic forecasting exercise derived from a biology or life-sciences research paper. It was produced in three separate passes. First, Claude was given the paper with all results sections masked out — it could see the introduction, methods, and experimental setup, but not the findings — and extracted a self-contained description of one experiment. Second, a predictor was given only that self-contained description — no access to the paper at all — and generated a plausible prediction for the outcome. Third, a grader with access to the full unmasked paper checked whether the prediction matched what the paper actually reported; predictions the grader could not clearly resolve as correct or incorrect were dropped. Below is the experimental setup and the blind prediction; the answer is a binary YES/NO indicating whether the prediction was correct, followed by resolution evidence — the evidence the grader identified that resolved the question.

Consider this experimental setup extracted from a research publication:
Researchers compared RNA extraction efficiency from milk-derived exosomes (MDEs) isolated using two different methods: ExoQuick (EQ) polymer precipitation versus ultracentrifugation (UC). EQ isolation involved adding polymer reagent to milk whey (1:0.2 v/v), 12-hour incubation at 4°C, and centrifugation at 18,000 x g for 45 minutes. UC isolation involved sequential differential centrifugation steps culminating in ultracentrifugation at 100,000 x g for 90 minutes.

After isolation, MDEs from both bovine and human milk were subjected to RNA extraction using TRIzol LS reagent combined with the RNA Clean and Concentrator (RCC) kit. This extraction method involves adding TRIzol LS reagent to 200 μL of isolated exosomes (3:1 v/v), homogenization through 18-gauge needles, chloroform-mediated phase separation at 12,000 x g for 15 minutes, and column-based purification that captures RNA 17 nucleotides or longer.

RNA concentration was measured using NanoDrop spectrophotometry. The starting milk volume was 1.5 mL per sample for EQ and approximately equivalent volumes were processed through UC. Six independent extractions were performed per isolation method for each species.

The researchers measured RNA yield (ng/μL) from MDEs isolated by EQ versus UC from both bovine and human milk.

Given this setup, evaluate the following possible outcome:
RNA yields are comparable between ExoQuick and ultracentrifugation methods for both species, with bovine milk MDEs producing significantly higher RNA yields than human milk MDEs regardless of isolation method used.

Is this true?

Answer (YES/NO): NO